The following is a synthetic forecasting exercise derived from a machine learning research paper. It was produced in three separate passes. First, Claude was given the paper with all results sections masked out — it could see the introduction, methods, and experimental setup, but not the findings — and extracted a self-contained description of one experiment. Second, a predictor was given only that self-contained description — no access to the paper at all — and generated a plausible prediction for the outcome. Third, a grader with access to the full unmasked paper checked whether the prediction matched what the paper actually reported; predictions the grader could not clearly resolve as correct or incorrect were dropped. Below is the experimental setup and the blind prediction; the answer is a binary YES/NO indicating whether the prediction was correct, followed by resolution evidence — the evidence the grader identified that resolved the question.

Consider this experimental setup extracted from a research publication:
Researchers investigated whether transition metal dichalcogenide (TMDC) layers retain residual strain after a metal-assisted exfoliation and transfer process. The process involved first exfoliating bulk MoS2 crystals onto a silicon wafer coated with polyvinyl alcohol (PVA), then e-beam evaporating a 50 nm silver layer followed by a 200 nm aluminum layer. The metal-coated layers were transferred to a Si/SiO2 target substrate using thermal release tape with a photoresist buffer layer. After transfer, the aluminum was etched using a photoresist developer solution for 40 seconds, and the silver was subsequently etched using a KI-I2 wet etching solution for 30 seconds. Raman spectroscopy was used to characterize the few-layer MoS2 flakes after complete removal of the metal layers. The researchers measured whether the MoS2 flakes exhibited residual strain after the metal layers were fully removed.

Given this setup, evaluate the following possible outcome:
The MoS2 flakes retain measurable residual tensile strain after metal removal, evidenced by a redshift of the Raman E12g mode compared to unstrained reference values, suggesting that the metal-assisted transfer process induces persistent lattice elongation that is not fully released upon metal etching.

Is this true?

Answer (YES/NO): YES